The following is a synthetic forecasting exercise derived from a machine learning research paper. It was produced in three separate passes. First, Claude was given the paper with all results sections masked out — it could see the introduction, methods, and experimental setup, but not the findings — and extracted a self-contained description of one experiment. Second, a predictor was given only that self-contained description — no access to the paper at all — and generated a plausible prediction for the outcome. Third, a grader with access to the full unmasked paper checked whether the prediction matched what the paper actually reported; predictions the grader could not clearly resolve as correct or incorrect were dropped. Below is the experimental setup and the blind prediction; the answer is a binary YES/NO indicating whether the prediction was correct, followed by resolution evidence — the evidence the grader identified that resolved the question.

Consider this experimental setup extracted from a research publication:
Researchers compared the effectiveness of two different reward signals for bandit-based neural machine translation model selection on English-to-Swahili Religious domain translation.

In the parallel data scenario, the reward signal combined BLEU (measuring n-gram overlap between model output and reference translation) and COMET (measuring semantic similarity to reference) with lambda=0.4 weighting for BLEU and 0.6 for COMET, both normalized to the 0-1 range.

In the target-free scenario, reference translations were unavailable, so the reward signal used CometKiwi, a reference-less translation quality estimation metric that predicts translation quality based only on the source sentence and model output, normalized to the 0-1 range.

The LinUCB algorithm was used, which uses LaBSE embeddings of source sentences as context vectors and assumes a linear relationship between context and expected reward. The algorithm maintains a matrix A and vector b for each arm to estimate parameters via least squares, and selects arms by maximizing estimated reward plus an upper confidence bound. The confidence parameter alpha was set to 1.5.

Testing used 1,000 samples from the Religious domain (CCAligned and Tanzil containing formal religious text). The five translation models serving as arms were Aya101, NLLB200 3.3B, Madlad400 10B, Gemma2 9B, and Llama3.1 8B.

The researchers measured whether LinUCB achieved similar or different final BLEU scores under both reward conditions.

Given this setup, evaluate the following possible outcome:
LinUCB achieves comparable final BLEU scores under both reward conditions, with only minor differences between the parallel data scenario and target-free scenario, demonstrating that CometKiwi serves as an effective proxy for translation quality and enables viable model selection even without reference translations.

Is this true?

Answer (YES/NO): YES